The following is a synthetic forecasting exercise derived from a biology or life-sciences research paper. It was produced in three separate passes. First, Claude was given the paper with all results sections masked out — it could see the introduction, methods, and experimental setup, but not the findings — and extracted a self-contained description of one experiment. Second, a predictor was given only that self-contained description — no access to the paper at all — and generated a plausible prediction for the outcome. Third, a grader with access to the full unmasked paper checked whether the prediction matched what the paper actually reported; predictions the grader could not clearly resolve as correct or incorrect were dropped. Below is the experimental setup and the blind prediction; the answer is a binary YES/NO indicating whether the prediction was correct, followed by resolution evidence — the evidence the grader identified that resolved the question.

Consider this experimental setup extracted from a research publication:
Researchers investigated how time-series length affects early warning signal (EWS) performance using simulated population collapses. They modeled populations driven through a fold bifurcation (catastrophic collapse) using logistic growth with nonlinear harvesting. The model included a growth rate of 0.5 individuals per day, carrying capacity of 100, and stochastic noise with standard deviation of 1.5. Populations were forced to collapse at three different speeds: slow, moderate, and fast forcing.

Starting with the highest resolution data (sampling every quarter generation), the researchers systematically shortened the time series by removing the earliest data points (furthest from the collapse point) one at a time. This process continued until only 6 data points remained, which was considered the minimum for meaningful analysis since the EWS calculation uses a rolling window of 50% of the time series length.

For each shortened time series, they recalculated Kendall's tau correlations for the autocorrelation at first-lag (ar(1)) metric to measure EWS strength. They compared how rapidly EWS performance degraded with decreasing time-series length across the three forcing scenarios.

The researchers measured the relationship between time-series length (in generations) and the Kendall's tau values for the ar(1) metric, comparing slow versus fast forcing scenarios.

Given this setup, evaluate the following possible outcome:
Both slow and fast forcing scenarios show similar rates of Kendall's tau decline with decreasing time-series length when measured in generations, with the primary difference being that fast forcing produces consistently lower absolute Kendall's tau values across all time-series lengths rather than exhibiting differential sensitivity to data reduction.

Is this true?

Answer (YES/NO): NO